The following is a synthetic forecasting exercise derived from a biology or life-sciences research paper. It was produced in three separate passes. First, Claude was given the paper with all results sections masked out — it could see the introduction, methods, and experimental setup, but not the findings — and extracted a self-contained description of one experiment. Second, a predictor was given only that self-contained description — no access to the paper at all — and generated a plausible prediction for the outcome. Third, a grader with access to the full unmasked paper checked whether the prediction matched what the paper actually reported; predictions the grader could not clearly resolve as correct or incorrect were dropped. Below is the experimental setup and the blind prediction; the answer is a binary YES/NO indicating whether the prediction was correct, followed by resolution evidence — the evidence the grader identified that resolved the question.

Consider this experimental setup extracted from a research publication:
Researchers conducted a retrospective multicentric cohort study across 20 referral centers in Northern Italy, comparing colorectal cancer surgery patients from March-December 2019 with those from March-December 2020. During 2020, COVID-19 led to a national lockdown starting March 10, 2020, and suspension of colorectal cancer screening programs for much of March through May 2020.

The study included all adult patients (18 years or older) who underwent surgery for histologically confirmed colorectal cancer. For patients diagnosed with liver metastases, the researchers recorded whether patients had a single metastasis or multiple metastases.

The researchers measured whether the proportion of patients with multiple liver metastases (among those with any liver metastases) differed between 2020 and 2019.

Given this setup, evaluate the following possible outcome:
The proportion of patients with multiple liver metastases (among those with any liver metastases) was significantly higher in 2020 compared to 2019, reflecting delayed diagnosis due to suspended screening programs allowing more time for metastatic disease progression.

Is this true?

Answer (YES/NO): YES